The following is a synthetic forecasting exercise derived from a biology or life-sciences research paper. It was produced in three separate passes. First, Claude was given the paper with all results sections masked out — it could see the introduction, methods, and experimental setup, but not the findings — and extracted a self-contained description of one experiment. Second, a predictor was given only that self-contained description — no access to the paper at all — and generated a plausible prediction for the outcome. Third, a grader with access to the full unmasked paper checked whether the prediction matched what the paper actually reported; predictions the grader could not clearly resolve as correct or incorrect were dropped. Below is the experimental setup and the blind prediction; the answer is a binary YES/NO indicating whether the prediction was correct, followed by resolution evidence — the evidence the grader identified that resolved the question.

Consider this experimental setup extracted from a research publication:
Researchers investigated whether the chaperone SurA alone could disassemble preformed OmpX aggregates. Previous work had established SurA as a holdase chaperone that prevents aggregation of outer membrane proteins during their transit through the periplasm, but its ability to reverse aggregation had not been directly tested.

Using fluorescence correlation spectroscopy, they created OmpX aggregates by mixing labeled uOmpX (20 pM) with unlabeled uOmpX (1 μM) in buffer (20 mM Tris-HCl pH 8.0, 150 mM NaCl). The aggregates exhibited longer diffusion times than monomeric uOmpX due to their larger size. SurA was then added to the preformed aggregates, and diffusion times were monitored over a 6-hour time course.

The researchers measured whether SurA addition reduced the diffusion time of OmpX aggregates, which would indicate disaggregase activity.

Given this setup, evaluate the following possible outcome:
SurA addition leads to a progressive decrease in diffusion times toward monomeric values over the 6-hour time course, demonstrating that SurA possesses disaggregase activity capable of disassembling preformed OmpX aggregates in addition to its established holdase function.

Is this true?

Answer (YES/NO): NO